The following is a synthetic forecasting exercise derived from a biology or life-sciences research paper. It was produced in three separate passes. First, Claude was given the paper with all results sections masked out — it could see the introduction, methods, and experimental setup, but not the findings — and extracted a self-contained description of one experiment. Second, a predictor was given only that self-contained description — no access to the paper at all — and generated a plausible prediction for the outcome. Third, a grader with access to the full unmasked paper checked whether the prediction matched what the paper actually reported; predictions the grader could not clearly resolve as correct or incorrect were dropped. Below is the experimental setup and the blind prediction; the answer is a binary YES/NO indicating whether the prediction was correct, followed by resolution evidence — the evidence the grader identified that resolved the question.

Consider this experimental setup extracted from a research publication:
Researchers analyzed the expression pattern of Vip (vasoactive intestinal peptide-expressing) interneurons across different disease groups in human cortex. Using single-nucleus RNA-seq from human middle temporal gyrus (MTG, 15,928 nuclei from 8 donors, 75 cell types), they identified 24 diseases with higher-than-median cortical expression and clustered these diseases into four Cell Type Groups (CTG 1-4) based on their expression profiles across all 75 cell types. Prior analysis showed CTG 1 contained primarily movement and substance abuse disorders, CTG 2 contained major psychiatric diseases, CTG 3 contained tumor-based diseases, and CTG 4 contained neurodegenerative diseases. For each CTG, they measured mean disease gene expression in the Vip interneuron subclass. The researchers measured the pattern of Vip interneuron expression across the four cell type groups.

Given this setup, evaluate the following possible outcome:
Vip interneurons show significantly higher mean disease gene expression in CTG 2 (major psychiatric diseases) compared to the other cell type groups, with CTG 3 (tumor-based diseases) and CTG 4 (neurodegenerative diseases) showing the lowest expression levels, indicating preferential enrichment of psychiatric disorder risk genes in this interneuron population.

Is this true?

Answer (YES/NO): NO